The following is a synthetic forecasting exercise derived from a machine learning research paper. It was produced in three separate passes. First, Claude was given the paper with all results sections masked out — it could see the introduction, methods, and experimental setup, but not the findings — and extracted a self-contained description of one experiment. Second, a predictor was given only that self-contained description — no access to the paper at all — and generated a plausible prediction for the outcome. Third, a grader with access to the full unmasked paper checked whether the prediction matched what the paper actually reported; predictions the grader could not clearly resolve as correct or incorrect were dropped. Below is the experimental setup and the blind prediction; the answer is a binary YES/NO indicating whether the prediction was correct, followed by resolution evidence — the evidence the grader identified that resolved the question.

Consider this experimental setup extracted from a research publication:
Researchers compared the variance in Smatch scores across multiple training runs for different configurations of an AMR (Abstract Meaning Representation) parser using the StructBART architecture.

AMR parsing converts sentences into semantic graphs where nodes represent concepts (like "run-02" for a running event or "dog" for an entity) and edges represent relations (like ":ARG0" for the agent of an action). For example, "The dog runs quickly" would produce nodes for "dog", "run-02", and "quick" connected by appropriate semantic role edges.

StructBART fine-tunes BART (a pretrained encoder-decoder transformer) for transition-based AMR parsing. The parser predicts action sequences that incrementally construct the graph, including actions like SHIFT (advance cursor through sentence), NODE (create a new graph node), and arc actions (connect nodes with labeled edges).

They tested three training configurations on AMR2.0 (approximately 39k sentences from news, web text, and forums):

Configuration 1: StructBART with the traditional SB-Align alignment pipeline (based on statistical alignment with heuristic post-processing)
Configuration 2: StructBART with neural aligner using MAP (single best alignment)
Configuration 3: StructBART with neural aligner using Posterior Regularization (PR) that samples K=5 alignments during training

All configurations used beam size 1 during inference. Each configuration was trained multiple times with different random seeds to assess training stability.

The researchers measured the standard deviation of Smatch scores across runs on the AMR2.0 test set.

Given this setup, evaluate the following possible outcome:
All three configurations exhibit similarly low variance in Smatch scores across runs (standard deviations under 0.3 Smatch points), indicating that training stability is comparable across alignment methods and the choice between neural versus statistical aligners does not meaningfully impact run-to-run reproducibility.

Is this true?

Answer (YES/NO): NO